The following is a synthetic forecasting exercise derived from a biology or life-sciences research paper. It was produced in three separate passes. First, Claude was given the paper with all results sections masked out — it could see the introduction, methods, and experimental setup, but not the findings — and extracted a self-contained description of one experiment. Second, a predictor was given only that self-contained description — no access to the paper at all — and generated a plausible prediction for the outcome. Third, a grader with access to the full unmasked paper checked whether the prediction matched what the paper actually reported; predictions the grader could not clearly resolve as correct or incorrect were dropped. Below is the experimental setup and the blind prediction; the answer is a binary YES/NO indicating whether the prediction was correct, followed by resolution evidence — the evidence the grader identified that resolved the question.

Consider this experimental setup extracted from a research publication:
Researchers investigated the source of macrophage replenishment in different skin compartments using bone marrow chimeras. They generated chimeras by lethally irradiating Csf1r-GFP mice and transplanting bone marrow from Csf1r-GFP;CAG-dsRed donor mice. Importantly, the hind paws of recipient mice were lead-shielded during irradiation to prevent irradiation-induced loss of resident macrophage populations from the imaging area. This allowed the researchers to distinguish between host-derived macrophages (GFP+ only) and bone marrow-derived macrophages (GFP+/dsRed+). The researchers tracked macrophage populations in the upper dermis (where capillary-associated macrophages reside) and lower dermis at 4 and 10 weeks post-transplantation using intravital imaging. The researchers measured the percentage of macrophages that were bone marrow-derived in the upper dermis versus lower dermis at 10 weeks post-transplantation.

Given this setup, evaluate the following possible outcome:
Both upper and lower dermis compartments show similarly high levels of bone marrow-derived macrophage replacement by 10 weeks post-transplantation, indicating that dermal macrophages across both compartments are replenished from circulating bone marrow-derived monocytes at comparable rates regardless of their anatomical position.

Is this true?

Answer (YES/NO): NO